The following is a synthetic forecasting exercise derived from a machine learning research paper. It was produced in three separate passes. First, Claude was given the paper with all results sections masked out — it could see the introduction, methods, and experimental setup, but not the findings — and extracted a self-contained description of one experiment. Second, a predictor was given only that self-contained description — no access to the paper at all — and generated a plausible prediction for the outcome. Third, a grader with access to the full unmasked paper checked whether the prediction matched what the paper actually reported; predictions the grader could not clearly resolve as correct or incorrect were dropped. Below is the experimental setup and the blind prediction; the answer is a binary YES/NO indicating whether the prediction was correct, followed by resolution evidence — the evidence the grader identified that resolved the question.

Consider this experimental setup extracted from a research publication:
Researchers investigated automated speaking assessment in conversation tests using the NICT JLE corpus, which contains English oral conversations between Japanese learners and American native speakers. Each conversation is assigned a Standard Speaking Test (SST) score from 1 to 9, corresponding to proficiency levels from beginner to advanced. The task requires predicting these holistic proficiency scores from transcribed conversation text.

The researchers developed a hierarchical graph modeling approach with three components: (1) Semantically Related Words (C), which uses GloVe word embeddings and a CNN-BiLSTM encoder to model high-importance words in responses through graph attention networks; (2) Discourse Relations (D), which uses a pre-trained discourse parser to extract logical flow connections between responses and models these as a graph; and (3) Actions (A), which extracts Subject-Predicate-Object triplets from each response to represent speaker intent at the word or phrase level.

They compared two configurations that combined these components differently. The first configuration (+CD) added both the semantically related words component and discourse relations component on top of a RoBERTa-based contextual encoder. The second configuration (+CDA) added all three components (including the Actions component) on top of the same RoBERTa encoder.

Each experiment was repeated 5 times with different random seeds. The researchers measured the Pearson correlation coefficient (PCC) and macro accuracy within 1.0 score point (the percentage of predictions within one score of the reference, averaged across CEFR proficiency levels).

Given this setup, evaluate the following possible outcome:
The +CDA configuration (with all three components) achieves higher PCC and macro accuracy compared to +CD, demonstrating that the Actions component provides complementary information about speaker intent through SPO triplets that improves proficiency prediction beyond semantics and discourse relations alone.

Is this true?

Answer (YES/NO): NO